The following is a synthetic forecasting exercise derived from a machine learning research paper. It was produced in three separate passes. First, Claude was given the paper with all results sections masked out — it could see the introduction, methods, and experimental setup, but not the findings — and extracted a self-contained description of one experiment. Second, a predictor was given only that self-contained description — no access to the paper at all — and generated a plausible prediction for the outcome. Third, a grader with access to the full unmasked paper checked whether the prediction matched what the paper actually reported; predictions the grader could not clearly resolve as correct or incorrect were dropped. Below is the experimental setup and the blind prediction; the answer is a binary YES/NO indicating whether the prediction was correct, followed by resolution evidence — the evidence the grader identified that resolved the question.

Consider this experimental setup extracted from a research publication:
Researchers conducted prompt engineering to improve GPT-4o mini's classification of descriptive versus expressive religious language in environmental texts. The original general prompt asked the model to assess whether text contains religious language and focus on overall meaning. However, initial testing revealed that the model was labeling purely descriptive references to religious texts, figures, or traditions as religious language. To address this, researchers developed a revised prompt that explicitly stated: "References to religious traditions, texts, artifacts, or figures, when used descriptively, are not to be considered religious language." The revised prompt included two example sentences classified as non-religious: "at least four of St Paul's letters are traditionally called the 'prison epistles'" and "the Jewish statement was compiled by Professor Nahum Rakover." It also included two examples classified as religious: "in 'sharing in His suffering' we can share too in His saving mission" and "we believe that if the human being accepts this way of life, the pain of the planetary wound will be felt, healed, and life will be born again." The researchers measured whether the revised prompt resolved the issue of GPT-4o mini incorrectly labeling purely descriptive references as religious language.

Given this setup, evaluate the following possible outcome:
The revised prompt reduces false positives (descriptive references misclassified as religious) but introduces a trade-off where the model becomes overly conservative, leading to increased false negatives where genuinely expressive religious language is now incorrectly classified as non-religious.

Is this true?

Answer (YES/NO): NO